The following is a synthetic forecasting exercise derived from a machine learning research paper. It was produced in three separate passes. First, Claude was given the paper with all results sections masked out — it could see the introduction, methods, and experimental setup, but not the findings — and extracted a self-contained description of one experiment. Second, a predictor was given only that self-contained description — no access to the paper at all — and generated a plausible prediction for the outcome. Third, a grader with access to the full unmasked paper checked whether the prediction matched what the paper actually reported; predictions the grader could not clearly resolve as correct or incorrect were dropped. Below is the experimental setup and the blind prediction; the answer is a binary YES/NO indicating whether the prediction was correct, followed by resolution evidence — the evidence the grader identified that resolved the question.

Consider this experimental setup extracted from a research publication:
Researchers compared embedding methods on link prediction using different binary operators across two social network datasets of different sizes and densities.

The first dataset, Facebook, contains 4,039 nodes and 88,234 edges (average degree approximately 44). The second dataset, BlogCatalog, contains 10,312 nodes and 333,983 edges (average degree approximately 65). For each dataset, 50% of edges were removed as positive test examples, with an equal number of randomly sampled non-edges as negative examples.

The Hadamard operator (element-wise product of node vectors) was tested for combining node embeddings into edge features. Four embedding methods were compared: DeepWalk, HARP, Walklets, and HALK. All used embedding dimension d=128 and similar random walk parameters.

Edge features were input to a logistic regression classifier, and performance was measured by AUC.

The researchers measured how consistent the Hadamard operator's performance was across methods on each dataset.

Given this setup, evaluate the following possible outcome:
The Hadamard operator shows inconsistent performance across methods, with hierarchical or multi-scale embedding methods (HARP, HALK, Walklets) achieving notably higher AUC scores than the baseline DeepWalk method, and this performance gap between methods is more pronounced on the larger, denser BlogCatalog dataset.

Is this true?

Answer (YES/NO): NO